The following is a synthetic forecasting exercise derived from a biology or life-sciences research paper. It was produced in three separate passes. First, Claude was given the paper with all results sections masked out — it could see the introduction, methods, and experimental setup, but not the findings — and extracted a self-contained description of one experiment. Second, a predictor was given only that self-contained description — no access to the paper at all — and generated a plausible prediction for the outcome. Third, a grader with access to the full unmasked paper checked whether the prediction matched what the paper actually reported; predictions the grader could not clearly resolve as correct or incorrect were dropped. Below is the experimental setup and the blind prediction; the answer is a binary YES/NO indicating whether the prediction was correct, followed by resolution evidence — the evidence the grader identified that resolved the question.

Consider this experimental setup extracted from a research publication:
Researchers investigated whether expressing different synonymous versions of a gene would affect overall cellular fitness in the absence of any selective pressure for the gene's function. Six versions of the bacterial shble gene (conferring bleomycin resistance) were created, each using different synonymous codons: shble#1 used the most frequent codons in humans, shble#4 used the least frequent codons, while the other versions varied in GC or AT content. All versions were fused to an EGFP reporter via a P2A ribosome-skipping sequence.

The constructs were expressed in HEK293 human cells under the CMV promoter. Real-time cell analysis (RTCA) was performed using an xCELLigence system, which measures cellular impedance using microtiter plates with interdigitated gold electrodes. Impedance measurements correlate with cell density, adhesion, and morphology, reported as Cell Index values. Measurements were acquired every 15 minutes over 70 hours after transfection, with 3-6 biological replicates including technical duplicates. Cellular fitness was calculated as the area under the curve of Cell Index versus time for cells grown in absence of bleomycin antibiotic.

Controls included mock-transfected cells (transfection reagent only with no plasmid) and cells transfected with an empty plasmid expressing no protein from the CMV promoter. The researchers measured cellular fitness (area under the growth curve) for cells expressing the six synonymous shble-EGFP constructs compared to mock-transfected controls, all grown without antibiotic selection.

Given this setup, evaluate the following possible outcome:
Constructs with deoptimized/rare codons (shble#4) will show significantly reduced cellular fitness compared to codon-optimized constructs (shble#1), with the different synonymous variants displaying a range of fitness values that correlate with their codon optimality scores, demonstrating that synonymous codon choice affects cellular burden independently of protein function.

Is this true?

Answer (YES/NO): NO